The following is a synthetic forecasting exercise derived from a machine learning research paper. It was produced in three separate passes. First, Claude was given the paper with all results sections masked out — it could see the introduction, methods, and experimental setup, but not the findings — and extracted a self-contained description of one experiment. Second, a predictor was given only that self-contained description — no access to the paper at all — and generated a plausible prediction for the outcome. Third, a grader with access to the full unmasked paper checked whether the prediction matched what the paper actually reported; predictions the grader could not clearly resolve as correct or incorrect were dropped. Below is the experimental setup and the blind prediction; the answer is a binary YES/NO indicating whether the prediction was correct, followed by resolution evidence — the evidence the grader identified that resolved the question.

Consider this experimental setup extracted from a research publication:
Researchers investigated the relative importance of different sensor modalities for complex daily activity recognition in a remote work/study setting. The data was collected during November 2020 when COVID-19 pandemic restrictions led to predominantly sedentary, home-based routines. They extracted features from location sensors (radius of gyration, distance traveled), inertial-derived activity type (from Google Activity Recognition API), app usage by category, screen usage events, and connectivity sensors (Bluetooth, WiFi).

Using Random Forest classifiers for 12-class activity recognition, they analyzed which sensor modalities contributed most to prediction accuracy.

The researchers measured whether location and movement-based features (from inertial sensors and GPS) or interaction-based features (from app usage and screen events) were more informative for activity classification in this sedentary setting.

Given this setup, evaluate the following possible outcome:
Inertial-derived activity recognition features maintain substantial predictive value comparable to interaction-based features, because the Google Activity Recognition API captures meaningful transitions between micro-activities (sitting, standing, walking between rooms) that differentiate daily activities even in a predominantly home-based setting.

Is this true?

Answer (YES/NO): YES